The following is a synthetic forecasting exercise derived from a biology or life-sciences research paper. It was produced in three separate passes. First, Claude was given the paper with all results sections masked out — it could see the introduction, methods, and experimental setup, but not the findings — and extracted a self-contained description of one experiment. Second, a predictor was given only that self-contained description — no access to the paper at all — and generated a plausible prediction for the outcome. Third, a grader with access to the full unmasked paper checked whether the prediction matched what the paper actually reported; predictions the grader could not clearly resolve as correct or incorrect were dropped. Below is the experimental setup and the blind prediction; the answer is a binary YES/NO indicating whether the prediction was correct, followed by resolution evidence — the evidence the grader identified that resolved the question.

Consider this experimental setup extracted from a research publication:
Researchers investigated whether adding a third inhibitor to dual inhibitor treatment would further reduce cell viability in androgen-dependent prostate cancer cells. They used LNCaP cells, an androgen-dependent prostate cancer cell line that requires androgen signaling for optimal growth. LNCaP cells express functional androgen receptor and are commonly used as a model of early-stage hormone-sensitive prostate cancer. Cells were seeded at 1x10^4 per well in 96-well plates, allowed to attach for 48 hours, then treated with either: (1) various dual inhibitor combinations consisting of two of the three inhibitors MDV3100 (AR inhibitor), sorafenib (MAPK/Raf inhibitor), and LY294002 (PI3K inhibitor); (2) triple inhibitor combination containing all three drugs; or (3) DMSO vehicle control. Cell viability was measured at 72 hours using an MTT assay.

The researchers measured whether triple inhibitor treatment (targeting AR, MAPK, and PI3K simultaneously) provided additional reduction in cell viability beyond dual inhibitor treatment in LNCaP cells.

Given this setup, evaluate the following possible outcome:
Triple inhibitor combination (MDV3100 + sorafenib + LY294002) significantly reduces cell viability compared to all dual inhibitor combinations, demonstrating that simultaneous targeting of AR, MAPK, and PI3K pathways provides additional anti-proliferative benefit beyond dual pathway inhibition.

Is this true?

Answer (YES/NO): NO